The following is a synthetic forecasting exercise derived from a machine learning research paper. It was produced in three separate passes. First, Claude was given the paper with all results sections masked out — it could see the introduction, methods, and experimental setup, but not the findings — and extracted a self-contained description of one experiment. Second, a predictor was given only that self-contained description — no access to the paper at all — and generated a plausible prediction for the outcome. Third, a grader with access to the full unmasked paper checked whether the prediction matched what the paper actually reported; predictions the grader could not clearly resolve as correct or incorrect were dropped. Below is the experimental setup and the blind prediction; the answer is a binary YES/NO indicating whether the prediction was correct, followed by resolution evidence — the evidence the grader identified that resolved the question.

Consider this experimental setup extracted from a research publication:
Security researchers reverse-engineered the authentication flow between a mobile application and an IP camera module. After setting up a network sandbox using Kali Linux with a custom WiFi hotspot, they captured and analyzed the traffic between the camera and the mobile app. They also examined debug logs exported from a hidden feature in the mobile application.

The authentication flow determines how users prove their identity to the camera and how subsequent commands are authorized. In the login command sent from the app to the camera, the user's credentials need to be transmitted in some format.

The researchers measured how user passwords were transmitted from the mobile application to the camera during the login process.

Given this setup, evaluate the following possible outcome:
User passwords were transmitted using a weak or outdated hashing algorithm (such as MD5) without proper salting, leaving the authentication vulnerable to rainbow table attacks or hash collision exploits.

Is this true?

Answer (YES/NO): NO